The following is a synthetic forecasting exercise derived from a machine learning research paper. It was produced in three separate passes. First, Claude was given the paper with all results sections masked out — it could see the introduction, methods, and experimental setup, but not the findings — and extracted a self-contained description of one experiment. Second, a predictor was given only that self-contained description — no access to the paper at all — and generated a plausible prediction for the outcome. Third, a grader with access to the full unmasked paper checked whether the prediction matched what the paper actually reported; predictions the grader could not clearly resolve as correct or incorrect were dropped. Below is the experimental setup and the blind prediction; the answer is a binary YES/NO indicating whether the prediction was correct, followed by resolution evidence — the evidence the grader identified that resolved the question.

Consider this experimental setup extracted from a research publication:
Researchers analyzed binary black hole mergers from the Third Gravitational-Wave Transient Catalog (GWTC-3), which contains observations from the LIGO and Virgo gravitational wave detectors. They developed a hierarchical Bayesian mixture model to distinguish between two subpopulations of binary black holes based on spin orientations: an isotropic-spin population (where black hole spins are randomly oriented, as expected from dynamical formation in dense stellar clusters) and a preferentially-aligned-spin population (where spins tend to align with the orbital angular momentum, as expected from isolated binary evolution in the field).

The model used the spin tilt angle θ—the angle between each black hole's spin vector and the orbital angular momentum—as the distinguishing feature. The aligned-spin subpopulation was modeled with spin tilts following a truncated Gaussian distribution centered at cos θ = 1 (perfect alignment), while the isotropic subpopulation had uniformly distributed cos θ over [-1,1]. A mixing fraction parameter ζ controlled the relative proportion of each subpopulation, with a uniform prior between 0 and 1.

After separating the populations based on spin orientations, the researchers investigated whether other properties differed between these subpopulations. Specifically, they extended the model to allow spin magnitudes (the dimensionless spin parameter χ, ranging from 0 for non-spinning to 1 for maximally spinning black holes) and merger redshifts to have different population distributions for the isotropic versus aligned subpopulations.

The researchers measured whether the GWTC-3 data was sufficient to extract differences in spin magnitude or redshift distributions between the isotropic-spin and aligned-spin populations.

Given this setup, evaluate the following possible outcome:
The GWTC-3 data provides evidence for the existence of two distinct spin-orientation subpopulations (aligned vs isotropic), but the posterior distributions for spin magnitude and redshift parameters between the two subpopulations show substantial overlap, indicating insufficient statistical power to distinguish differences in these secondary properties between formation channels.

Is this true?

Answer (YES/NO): NO